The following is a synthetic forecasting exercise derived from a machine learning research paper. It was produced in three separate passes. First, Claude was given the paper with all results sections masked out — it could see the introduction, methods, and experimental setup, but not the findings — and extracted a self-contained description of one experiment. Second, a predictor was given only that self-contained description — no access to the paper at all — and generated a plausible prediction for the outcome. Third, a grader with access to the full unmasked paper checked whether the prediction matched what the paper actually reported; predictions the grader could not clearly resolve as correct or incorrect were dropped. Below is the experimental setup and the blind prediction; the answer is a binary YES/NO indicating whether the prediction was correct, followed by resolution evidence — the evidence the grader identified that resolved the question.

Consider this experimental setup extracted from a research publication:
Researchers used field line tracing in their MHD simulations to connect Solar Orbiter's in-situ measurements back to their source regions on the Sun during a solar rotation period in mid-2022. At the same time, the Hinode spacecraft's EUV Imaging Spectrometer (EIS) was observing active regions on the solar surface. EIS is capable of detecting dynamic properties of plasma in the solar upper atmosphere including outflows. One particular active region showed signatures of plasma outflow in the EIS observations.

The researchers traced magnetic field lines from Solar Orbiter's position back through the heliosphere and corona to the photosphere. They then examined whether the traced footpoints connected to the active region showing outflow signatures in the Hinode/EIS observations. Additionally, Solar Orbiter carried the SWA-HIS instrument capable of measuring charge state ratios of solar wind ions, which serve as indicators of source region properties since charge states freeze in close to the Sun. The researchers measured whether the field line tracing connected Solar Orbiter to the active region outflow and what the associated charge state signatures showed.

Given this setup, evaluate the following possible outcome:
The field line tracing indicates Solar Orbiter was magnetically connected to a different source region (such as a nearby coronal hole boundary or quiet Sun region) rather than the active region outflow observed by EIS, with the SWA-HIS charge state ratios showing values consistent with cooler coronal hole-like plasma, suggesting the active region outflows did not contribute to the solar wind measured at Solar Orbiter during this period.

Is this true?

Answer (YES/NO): NO